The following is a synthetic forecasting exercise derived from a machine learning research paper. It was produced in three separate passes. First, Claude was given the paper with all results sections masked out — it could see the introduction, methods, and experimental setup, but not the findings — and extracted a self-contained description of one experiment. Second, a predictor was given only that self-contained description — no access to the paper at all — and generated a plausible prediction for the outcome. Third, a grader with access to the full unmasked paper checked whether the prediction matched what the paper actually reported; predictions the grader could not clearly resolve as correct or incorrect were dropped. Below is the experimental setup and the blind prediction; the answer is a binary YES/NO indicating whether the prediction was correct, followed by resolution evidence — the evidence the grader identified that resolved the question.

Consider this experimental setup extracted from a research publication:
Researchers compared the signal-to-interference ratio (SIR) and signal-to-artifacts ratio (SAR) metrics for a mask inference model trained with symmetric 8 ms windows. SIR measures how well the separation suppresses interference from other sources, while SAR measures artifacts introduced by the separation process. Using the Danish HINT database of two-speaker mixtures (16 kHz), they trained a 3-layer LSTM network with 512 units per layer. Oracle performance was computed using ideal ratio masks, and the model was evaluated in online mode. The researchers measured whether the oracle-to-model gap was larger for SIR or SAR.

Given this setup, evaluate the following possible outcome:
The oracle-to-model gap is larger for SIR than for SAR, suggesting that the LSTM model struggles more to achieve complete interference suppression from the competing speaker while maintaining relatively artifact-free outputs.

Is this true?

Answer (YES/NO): YES